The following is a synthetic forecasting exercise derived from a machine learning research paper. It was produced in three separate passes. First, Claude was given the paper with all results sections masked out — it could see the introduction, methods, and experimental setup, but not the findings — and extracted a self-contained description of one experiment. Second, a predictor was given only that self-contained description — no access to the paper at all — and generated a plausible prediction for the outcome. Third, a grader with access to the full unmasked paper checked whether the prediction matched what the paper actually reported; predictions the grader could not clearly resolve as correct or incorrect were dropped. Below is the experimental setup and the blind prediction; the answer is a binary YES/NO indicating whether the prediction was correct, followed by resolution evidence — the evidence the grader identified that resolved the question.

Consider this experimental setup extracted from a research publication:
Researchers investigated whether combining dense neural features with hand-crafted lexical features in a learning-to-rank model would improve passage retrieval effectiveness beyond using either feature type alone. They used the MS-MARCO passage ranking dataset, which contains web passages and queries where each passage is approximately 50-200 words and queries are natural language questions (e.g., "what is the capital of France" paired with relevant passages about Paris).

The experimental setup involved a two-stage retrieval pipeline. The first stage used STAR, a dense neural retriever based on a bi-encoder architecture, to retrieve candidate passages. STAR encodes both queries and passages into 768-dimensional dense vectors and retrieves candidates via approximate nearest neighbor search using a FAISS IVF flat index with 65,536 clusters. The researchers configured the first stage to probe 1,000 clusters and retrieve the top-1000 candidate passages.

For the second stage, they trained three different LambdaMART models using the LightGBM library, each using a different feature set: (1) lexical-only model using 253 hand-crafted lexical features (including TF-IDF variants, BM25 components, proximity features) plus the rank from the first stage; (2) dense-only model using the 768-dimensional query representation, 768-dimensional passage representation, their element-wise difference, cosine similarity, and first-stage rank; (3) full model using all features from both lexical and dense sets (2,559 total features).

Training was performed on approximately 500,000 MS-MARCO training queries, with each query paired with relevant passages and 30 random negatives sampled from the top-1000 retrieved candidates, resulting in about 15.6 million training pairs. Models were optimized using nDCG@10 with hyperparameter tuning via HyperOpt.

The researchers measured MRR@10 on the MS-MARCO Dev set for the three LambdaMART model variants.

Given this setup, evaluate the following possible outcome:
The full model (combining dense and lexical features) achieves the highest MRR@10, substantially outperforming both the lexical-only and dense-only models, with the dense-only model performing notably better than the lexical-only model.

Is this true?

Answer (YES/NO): NO